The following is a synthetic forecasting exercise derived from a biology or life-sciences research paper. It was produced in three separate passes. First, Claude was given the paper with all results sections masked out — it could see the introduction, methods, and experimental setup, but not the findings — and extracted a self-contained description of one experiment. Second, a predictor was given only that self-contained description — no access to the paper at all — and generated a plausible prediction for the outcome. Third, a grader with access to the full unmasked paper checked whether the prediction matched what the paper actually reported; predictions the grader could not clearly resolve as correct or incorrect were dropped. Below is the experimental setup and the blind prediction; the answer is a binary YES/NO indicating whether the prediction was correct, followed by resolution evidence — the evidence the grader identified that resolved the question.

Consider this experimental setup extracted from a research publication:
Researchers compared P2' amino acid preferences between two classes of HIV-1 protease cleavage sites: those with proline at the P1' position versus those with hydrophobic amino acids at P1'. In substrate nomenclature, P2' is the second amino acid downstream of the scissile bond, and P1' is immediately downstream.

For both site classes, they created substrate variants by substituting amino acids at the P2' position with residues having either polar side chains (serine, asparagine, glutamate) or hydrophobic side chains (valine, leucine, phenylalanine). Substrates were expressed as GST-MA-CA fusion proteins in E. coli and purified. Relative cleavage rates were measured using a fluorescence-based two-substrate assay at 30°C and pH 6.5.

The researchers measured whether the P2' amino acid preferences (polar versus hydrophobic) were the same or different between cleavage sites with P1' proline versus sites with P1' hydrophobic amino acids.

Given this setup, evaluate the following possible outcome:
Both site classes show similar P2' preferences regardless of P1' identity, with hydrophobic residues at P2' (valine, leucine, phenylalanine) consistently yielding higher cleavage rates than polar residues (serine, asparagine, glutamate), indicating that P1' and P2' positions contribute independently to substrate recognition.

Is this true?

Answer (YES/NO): NO